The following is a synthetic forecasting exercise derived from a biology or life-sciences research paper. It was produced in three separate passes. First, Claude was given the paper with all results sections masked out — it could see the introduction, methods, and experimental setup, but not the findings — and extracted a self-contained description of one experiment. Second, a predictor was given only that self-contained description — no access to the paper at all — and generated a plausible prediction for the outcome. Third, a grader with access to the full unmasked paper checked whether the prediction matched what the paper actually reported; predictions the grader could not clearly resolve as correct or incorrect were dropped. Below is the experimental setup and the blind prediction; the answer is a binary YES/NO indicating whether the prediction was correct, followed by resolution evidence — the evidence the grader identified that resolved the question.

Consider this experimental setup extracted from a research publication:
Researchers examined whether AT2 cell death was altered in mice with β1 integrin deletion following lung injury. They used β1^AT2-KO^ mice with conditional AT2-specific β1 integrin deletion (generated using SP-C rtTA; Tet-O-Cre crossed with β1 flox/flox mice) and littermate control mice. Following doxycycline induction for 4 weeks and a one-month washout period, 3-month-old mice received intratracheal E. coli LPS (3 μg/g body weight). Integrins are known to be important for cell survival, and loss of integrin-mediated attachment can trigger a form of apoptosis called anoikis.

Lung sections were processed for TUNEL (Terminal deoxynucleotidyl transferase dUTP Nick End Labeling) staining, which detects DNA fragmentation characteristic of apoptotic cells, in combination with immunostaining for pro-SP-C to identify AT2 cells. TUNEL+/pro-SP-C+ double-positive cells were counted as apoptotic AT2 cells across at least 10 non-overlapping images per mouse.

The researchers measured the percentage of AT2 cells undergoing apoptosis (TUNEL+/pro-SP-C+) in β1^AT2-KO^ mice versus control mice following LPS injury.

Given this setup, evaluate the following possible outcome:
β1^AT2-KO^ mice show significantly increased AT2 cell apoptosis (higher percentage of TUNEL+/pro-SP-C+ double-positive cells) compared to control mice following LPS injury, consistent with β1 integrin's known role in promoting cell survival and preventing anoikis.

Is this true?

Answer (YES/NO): YES